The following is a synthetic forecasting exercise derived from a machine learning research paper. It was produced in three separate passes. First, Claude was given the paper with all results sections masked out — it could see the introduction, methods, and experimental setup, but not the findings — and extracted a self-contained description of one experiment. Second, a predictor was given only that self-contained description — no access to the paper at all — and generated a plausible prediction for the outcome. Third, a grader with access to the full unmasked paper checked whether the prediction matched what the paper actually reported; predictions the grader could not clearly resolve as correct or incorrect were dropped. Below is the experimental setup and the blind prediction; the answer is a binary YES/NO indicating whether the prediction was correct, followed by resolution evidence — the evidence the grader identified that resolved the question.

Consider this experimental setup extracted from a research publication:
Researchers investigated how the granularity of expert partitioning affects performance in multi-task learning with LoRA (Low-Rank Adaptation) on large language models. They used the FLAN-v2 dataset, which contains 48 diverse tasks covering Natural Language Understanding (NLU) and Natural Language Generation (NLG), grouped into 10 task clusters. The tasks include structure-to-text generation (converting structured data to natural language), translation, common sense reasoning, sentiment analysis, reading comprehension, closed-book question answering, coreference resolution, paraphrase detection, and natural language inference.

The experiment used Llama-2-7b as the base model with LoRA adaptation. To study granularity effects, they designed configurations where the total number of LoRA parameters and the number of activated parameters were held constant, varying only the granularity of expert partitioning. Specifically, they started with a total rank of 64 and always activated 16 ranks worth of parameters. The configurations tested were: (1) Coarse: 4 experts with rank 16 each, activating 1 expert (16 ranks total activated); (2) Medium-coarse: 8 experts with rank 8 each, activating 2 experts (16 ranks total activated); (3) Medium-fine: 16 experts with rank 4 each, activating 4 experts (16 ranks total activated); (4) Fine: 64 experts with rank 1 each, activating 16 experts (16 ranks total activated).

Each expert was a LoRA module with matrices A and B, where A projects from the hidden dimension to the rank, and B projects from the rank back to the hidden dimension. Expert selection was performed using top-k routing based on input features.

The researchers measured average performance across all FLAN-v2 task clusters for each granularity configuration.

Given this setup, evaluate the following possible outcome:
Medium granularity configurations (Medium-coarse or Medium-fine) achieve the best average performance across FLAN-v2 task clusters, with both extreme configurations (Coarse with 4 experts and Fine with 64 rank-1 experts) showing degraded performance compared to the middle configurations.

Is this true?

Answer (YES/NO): NO